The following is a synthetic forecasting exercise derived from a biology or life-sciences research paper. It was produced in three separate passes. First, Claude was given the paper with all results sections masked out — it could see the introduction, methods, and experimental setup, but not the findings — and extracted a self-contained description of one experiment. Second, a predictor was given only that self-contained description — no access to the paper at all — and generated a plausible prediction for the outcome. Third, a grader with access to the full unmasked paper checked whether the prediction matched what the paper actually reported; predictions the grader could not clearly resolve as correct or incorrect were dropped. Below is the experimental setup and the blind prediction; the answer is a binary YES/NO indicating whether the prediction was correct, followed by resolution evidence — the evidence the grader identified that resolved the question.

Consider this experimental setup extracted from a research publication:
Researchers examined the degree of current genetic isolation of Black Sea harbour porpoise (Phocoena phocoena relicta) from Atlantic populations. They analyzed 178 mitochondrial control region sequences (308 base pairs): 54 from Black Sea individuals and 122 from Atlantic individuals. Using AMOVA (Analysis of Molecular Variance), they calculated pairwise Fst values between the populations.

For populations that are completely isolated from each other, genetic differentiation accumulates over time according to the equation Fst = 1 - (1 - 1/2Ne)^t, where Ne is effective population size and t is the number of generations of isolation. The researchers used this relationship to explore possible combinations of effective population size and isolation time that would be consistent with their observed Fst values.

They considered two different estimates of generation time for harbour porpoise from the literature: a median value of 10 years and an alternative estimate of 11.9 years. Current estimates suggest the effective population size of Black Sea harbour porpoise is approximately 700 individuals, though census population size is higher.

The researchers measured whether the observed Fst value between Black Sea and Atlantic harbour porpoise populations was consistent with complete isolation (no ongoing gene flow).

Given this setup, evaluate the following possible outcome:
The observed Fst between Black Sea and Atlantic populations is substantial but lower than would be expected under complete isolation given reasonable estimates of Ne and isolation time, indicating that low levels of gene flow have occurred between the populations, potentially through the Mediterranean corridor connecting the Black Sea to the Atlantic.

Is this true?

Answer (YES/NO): NO